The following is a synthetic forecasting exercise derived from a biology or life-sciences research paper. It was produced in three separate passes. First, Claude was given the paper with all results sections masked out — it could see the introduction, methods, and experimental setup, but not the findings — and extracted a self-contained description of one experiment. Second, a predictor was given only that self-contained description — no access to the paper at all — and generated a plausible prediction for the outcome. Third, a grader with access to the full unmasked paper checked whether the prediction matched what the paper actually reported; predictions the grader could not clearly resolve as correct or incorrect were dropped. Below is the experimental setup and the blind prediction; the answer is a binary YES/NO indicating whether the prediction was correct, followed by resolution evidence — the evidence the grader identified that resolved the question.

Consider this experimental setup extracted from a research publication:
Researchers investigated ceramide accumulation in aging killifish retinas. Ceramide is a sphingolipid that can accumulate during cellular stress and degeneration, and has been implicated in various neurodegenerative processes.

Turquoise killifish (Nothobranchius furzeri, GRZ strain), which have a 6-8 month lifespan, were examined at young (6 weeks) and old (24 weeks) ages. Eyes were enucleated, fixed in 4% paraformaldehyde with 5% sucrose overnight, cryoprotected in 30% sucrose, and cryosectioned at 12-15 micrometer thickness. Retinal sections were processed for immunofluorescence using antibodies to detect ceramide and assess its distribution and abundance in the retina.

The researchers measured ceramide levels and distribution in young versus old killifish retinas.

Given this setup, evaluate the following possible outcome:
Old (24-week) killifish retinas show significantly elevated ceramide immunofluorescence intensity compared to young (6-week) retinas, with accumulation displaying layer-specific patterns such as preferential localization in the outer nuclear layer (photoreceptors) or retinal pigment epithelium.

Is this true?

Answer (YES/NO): NO